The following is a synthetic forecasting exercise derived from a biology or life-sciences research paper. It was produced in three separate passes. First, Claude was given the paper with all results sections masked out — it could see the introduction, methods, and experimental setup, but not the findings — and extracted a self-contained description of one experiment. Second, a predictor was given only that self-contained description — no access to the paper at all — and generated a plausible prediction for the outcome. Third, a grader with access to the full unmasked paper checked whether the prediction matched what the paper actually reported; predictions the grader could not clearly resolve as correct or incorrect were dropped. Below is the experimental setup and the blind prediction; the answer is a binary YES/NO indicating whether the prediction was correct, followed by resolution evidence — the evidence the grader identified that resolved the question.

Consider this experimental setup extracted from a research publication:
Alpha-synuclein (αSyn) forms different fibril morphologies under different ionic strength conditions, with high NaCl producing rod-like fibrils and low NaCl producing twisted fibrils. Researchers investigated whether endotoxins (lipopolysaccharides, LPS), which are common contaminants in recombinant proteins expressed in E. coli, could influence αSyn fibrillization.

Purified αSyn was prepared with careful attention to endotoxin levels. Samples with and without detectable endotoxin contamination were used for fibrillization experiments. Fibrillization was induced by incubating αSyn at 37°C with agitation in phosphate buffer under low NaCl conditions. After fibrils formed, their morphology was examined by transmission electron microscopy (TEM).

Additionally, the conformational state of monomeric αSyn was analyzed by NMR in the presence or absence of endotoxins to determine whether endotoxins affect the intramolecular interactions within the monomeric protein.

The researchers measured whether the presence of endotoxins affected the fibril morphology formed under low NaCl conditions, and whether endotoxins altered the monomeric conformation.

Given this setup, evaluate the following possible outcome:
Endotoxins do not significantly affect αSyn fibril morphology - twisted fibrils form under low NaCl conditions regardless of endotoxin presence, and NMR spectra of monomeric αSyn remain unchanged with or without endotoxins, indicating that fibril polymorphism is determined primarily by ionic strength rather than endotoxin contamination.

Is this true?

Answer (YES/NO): NO